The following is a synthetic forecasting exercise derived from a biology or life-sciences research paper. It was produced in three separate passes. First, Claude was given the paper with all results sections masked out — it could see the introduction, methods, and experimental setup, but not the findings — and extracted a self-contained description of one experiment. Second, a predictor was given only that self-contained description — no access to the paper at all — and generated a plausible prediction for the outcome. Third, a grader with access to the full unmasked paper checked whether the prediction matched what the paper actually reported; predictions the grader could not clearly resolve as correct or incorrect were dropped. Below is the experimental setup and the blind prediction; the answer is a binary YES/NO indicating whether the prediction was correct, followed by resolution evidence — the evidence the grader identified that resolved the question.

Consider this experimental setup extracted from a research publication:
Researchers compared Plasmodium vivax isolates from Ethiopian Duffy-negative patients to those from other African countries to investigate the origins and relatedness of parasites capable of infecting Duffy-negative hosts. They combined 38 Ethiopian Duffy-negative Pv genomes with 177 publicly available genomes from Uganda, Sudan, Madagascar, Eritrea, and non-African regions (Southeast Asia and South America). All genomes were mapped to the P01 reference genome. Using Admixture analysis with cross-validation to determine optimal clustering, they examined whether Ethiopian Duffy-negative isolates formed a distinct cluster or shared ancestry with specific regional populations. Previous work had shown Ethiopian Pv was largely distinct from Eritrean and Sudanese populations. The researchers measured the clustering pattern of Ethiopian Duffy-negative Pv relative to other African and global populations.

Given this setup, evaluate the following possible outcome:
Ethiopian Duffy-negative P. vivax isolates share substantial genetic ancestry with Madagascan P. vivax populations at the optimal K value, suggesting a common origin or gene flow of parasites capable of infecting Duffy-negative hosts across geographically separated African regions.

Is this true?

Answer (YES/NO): NO